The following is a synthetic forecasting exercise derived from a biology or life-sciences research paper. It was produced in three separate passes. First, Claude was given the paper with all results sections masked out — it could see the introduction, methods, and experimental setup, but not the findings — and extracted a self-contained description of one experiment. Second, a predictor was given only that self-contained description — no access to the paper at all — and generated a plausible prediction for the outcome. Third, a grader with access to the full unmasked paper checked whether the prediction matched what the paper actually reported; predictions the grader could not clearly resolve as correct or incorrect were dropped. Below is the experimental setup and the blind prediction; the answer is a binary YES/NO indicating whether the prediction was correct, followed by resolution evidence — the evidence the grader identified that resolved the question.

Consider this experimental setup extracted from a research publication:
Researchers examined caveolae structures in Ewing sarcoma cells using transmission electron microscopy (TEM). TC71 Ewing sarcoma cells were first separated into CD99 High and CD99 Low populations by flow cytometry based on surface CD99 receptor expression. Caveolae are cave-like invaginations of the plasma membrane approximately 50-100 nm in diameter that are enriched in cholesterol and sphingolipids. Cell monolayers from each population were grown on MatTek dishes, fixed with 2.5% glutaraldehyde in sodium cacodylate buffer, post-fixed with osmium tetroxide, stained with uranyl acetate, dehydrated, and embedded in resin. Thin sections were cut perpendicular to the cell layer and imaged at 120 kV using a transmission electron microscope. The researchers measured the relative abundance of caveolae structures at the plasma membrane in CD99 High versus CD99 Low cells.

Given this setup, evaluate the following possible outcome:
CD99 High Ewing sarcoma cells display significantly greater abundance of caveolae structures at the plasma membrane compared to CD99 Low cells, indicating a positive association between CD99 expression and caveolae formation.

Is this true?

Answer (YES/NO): YES